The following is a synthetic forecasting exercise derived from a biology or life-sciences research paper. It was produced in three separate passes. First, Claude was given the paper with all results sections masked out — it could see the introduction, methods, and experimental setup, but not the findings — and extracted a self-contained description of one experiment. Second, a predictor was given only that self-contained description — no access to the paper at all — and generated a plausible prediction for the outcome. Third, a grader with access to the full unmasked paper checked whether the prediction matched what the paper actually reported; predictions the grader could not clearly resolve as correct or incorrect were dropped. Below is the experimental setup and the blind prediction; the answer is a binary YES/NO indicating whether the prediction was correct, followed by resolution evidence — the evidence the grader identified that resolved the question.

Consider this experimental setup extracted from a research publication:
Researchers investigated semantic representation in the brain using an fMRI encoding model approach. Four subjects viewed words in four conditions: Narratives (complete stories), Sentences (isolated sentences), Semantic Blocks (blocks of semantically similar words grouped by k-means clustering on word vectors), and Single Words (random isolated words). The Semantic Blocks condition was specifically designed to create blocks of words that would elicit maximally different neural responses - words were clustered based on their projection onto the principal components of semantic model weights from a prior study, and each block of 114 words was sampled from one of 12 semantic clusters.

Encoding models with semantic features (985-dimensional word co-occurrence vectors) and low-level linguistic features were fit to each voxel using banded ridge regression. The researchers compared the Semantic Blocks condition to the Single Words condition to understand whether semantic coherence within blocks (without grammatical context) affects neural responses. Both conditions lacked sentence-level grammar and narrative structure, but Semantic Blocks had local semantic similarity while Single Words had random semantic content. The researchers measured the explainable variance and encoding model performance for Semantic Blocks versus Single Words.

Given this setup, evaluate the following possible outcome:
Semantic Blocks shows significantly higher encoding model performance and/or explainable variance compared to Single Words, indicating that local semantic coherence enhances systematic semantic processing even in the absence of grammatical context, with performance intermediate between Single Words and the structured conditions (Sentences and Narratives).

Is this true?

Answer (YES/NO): NO